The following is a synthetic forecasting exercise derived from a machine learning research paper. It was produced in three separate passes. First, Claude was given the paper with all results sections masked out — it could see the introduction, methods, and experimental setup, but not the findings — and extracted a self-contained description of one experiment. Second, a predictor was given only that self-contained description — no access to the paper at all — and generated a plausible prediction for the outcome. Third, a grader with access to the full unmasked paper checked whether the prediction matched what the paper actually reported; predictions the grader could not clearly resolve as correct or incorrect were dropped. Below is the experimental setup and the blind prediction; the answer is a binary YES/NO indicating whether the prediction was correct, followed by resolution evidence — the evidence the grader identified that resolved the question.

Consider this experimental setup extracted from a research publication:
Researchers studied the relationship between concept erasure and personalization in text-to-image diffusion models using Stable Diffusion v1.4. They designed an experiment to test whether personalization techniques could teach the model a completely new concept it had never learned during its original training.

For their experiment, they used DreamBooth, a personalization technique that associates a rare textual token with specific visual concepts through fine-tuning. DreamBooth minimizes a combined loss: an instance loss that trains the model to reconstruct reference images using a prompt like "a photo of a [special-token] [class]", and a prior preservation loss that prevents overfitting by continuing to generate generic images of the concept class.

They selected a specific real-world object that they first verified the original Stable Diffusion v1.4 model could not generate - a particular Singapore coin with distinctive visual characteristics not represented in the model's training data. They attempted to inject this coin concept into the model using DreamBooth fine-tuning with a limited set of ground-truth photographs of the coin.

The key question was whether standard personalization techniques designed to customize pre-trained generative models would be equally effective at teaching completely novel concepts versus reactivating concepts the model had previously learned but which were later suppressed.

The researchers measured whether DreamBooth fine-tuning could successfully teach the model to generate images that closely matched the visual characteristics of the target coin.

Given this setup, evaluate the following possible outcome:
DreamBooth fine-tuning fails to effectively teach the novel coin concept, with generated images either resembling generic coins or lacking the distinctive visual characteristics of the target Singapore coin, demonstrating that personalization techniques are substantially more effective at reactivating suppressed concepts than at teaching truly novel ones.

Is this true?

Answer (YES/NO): YES